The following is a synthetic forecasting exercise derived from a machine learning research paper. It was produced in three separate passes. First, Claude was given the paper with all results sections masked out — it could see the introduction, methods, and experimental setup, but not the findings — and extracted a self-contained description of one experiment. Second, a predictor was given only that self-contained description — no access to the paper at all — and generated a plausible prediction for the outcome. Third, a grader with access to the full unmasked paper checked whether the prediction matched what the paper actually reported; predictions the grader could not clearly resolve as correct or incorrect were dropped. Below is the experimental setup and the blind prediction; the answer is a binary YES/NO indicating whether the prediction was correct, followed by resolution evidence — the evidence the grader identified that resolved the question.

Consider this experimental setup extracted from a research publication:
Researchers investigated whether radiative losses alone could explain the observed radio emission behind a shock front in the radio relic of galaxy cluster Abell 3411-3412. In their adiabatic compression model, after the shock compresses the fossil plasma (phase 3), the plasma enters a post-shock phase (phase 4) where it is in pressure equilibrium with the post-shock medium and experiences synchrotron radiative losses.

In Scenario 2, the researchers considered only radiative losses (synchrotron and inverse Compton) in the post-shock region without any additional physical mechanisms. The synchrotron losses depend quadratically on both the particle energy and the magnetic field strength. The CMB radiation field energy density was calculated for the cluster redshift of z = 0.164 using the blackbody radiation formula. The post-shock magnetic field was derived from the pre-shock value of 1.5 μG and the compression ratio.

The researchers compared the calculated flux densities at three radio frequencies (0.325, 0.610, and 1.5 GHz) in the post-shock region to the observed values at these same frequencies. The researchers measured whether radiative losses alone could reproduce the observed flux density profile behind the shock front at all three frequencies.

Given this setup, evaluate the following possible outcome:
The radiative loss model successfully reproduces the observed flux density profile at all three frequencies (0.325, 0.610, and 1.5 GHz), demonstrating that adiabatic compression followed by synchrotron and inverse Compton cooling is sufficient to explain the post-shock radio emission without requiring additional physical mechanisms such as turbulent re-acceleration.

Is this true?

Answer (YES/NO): NO